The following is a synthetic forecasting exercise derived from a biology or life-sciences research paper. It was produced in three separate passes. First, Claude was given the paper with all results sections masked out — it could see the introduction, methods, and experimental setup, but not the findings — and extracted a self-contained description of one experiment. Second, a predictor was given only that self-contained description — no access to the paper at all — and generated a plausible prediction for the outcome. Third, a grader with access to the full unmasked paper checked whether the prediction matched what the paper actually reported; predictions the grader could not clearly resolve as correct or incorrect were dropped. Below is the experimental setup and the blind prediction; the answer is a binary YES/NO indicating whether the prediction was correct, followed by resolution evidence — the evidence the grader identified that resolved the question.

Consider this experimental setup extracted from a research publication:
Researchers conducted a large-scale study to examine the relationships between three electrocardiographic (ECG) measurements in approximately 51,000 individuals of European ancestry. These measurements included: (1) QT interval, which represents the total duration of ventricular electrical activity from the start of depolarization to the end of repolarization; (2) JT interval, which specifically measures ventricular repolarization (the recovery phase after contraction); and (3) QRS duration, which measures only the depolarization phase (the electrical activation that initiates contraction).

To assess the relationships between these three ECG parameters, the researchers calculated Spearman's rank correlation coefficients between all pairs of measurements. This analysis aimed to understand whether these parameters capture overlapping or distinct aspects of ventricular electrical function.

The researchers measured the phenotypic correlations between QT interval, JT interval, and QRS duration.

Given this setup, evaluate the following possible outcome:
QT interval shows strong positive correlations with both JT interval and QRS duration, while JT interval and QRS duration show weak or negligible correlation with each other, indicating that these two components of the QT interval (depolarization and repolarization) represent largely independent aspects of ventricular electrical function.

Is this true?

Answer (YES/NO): NO